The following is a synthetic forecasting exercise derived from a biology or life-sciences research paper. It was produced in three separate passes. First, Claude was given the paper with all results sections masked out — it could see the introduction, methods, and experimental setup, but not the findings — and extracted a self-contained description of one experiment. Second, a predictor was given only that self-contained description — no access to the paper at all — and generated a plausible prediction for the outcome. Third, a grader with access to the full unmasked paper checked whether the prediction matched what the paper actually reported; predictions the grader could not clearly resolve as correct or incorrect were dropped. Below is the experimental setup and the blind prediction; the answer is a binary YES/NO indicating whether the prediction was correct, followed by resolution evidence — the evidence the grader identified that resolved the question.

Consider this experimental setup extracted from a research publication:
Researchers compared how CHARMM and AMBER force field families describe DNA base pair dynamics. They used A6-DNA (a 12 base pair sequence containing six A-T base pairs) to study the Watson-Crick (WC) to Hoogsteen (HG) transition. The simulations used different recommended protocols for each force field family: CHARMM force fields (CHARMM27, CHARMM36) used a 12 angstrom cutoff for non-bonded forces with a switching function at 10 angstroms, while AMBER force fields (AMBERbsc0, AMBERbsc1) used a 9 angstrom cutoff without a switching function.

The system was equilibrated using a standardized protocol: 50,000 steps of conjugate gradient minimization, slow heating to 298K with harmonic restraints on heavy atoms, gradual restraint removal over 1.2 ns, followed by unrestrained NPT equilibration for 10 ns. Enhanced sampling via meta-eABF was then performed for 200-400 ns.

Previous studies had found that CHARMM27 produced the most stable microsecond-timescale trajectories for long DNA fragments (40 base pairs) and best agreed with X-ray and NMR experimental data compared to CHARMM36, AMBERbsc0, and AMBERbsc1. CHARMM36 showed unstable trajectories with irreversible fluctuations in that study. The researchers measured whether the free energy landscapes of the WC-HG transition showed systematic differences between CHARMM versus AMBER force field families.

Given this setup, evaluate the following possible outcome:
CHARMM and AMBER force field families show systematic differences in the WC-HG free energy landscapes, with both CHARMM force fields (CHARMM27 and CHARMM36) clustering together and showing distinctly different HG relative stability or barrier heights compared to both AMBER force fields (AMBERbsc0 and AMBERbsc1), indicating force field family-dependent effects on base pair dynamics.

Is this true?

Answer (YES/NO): YES